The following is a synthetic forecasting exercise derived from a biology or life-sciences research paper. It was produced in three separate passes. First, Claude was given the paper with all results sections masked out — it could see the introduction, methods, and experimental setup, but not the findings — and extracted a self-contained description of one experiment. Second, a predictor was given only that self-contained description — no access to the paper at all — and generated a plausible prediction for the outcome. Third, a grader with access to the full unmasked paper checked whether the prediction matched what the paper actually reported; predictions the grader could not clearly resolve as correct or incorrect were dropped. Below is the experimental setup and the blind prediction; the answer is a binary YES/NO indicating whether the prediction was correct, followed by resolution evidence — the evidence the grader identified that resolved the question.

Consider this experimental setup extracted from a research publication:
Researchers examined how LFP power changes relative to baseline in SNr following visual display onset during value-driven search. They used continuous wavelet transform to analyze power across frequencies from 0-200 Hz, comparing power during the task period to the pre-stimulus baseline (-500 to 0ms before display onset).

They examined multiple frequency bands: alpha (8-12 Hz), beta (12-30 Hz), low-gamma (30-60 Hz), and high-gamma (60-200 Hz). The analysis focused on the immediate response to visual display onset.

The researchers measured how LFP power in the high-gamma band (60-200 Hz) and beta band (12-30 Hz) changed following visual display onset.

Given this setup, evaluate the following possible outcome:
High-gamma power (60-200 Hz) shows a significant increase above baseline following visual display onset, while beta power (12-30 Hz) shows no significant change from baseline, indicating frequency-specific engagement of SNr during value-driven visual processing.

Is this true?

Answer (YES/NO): NO